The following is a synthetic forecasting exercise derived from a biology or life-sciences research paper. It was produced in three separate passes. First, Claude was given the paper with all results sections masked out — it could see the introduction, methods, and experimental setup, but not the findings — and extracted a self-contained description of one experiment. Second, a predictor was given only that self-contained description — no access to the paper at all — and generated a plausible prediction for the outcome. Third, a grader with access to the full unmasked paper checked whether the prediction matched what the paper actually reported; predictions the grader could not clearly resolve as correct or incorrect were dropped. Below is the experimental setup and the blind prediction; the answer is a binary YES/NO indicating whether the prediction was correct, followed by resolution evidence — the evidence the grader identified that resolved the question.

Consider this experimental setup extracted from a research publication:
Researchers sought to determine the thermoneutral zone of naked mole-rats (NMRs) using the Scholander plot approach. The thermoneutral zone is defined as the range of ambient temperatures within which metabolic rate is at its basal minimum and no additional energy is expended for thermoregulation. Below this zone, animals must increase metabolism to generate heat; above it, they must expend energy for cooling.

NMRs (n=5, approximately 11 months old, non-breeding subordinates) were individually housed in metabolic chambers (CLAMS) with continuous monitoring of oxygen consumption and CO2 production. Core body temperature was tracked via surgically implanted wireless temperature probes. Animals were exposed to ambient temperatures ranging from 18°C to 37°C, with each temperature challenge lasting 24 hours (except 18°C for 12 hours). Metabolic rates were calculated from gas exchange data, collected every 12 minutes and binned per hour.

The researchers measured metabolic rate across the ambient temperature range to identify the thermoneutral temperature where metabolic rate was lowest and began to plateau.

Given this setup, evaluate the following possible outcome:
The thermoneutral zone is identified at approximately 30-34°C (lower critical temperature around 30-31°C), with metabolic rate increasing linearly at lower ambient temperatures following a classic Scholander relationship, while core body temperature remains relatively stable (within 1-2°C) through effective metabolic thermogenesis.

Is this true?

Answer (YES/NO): NO